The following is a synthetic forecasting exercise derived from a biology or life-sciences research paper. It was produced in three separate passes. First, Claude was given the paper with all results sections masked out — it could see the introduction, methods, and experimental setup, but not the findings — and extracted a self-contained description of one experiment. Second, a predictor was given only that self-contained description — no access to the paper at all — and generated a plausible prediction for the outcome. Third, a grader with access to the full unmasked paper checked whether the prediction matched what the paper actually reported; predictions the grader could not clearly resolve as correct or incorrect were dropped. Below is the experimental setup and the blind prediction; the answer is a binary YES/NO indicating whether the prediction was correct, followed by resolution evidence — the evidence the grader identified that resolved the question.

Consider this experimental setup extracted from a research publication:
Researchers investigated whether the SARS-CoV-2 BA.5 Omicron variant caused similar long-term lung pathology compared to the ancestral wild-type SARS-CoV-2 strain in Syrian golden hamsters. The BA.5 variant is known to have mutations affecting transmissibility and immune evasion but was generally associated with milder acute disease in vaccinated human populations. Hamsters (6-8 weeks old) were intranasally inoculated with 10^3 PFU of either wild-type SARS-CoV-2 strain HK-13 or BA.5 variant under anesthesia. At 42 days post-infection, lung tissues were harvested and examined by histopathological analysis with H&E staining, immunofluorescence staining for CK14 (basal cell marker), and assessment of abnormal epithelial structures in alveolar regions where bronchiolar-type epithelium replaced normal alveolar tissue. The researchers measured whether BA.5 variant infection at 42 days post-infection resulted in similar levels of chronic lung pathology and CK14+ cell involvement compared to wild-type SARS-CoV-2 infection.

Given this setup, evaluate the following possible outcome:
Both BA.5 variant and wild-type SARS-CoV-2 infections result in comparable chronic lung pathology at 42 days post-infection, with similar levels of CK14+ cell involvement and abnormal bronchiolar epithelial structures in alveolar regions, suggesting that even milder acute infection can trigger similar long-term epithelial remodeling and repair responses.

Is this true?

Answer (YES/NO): NO